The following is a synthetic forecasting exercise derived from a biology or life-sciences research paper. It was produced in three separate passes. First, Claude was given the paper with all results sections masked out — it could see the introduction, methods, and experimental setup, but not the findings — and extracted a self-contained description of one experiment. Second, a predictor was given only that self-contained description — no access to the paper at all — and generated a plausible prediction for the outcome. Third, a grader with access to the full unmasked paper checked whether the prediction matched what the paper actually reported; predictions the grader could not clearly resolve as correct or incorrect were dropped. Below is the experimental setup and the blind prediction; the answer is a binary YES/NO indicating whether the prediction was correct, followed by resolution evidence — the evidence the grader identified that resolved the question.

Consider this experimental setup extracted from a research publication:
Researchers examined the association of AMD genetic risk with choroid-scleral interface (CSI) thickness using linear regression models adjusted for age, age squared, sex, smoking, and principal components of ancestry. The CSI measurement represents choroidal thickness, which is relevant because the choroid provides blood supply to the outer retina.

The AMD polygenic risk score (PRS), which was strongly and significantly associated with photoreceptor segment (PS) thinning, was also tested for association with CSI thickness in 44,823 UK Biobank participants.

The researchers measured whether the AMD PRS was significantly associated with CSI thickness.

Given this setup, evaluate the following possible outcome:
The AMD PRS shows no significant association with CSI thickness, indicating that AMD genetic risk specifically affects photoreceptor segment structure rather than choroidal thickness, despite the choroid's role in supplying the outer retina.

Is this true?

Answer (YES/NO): NO